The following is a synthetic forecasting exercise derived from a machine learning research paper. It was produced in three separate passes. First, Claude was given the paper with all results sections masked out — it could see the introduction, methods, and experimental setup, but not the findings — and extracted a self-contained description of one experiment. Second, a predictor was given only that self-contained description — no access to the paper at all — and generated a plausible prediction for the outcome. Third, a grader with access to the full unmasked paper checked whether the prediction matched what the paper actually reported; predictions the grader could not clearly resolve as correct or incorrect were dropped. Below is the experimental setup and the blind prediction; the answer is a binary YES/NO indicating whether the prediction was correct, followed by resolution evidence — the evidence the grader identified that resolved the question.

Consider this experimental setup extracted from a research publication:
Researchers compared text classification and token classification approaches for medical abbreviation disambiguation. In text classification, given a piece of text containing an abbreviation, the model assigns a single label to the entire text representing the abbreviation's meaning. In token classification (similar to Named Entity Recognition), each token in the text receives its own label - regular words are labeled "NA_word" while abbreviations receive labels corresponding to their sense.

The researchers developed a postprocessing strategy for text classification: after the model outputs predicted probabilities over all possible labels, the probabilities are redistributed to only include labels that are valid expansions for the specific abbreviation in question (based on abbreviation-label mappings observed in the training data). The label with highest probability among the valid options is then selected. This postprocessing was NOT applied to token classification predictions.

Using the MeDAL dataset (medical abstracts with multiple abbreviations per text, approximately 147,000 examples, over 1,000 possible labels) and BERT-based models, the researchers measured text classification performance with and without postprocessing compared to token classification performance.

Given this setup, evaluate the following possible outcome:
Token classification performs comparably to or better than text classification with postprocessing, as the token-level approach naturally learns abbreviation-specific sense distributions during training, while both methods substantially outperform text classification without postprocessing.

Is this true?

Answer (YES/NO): YES